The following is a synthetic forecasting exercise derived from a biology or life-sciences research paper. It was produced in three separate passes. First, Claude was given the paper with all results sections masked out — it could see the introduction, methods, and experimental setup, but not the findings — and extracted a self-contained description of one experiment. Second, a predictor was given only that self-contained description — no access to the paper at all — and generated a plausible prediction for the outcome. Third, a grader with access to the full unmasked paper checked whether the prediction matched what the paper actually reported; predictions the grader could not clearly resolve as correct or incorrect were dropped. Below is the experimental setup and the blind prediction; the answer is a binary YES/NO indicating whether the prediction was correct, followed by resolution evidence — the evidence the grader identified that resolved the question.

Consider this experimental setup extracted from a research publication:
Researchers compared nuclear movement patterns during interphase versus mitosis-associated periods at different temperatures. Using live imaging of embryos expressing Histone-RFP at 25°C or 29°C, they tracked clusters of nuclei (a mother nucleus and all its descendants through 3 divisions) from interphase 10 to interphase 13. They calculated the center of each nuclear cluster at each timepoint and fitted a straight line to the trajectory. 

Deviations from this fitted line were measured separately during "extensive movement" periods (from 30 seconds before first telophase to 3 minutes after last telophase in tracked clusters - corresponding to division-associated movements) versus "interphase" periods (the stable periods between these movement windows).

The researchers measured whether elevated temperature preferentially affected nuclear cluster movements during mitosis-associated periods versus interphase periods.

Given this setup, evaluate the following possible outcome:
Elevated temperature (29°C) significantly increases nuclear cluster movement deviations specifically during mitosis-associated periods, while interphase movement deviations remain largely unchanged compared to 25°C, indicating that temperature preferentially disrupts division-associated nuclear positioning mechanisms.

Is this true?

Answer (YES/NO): NO